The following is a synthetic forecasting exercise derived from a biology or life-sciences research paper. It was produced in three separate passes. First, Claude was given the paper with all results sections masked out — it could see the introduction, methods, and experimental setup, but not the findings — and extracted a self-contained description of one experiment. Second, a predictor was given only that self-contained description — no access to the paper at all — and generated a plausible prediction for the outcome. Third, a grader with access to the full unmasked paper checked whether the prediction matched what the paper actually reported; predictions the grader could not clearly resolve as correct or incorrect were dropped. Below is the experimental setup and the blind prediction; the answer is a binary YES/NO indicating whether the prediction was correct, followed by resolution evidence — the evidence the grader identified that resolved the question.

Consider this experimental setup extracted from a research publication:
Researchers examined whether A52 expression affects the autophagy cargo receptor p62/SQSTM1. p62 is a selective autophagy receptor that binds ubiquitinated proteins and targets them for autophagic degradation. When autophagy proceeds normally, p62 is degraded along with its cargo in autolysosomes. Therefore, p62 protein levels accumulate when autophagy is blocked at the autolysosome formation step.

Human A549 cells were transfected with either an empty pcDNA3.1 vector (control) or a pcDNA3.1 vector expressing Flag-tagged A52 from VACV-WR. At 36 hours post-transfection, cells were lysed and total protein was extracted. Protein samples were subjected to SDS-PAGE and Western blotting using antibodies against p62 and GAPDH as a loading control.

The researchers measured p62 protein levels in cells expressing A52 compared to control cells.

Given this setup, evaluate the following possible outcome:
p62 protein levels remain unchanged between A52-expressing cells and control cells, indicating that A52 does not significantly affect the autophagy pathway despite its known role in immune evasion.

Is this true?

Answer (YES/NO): NO